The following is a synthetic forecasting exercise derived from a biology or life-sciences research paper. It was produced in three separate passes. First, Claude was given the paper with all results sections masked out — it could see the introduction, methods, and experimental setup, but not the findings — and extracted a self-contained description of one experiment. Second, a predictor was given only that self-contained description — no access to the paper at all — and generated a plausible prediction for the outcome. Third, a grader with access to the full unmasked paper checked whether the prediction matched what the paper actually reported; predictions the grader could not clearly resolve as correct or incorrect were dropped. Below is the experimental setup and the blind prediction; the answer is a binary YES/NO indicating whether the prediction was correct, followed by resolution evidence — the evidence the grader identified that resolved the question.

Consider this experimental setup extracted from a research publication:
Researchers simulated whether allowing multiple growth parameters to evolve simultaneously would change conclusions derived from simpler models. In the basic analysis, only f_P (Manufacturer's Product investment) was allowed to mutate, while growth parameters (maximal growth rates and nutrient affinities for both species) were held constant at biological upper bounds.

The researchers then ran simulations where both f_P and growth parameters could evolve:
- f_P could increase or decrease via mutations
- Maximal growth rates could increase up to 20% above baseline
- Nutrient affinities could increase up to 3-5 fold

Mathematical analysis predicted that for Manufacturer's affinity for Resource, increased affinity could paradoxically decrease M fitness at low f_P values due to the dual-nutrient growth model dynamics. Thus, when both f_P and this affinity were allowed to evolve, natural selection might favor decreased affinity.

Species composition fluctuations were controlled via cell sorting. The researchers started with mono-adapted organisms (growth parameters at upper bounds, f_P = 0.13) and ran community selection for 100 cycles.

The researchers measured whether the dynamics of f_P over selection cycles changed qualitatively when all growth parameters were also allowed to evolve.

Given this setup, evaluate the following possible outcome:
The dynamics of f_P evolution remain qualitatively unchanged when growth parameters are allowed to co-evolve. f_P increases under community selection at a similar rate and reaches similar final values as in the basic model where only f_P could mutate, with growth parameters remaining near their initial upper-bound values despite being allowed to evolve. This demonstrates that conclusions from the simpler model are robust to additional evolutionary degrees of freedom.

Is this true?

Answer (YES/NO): NO